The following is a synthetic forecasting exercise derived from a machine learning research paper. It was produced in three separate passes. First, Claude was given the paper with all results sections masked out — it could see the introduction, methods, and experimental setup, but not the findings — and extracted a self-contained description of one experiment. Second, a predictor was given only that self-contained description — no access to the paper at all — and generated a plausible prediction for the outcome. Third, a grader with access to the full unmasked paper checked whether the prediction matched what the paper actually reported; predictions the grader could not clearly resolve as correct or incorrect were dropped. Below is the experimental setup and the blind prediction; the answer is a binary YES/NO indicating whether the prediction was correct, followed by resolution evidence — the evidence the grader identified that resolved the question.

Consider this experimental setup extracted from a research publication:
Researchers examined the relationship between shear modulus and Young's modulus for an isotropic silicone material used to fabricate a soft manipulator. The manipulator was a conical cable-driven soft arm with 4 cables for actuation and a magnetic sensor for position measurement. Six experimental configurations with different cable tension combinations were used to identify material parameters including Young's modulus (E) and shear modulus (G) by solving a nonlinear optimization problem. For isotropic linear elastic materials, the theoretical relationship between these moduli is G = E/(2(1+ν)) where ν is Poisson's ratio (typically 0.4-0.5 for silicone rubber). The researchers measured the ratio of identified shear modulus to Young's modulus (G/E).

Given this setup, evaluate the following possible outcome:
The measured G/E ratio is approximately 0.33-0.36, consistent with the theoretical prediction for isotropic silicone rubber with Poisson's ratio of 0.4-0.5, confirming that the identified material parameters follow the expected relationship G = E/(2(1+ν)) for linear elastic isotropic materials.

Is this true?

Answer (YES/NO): YES